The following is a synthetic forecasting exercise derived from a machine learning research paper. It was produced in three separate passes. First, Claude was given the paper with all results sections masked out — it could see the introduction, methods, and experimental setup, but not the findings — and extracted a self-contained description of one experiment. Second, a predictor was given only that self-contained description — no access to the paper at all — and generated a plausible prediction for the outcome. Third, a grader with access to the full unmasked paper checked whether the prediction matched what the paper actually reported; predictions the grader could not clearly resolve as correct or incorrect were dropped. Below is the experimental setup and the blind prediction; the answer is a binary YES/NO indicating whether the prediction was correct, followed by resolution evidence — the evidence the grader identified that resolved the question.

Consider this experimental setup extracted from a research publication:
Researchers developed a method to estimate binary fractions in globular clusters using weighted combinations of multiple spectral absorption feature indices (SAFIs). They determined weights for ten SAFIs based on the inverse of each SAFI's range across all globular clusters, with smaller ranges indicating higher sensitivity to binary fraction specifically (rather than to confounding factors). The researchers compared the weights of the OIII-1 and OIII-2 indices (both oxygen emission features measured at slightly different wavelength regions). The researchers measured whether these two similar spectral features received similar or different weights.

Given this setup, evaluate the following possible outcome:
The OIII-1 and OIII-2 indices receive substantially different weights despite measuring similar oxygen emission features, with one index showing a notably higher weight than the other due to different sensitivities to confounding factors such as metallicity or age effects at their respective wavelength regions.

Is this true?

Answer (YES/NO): NO